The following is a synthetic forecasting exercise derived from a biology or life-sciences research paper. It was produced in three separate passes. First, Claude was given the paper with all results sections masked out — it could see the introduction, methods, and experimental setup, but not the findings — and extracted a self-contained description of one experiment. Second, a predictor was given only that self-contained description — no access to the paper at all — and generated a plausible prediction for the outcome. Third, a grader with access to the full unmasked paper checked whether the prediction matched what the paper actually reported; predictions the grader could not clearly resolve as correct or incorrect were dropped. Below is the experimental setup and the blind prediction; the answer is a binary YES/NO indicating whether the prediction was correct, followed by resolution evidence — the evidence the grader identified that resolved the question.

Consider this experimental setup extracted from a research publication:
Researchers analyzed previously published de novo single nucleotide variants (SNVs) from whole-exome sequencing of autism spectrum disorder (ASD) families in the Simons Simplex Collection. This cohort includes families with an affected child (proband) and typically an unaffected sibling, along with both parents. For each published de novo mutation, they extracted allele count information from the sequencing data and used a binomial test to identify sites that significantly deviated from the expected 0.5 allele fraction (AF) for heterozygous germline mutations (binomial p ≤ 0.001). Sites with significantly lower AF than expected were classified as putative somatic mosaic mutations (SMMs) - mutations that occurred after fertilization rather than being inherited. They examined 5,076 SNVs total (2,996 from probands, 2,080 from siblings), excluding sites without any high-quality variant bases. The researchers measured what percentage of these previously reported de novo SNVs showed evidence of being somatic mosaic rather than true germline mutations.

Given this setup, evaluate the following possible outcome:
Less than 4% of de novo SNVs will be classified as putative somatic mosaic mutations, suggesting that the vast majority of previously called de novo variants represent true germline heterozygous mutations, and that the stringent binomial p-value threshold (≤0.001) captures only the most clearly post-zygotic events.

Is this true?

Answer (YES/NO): NO